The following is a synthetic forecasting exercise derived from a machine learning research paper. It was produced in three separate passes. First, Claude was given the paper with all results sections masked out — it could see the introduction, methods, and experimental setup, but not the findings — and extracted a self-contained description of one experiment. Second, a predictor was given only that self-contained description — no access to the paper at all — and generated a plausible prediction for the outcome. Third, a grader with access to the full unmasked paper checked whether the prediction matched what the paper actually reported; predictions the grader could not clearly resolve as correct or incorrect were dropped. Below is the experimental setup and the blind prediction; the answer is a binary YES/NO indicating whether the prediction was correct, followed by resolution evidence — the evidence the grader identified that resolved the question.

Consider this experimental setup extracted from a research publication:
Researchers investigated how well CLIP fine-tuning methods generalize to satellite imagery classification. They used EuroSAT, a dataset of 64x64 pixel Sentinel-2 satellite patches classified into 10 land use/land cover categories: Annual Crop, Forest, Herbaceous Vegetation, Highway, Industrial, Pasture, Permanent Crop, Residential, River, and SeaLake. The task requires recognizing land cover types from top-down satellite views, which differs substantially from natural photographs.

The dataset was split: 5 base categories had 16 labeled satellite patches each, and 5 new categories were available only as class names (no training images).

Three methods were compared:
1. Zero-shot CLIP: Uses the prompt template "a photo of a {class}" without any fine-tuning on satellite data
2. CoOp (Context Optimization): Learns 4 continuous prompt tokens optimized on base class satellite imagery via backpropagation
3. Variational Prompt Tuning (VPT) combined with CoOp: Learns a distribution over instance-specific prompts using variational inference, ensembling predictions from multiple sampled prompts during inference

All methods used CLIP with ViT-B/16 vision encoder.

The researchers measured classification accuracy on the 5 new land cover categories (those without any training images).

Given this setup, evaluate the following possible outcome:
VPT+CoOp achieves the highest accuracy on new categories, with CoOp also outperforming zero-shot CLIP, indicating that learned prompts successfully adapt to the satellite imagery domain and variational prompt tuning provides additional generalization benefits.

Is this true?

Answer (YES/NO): NO